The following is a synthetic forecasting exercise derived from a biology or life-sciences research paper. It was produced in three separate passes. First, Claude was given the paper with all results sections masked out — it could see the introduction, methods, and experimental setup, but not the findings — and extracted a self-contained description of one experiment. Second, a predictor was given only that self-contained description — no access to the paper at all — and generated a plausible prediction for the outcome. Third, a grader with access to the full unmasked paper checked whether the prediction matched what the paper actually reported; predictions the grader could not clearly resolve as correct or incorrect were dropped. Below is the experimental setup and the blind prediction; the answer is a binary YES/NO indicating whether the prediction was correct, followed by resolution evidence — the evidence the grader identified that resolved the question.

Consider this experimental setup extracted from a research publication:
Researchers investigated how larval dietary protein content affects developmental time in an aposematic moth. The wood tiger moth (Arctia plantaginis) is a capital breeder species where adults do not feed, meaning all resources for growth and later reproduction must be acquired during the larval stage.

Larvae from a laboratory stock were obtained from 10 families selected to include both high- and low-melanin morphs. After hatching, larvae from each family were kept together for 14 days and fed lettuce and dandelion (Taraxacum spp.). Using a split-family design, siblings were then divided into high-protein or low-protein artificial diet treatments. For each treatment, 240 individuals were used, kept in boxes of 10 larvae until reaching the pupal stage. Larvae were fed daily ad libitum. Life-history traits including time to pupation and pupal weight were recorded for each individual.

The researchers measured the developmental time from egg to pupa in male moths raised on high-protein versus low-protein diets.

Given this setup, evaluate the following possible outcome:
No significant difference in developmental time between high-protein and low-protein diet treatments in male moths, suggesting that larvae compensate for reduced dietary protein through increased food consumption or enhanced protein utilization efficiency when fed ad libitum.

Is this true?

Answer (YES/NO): NO